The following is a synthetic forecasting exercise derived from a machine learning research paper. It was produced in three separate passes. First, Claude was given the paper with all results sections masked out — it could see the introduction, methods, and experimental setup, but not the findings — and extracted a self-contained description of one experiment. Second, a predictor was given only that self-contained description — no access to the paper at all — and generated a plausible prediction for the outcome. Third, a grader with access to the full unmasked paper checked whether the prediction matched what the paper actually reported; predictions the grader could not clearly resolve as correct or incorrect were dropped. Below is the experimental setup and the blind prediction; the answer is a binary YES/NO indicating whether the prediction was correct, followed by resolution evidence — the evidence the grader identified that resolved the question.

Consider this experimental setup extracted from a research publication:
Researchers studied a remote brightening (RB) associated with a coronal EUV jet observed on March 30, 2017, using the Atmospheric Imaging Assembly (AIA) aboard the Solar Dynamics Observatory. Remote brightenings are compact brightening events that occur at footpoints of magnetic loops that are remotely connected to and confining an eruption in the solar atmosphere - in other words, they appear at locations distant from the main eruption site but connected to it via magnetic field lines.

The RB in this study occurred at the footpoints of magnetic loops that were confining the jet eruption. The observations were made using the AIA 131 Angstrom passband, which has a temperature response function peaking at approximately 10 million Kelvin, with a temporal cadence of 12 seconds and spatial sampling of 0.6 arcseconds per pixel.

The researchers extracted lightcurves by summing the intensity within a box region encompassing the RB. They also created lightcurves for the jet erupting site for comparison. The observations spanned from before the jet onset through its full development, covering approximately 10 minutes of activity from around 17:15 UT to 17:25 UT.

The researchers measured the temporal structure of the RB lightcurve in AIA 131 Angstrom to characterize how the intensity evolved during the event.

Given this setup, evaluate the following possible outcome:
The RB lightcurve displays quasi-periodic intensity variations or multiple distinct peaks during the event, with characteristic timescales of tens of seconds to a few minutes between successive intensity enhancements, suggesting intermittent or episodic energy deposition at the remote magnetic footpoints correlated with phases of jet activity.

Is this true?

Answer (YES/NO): YES